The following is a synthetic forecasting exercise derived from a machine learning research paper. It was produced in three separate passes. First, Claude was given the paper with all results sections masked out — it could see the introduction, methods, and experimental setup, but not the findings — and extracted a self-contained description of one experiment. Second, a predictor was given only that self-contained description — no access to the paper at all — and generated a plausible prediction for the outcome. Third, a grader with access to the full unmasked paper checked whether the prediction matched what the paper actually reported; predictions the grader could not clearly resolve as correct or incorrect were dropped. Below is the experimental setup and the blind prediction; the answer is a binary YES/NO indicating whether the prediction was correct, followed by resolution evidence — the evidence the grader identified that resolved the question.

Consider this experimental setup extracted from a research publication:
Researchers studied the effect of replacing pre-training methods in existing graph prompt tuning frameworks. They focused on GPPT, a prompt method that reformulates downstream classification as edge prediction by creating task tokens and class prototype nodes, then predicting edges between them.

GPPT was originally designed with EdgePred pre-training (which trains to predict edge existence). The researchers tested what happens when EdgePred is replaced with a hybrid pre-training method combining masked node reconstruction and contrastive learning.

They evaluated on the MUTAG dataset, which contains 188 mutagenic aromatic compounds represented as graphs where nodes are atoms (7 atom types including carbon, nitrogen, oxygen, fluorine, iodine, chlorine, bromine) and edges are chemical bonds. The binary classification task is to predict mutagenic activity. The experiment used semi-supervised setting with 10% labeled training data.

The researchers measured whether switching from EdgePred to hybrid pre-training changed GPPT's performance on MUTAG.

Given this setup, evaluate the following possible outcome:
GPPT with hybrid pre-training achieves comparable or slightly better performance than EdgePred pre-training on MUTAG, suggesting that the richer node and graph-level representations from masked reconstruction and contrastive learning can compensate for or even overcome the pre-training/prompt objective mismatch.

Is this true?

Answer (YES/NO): YES